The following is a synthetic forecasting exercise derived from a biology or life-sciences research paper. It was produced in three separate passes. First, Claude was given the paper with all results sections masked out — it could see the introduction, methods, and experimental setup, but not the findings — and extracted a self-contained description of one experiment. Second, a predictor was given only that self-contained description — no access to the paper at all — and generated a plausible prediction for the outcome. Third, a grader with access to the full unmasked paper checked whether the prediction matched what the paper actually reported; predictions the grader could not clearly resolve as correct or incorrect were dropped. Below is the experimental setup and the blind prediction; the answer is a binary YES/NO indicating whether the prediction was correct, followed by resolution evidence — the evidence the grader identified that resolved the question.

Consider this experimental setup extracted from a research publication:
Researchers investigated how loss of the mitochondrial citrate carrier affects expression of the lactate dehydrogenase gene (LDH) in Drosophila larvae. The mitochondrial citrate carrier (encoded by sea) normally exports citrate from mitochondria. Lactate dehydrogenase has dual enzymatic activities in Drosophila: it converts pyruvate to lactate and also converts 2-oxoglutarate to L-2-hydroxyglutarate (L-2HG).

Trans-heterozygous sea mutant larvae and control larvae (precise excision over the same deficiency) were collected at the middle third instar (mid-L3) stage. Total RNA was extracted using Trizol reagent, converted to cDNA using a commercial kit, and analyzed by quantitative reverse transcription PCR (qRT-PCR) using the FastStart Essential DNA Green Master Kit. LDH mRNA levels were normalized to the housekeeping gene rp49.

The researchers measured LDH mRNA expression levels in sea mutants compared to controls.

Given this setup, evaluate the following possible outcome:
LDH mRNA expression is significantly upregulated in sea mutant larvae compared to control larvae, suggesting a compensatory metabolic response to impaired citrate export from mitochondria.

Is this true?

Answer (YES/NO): NO